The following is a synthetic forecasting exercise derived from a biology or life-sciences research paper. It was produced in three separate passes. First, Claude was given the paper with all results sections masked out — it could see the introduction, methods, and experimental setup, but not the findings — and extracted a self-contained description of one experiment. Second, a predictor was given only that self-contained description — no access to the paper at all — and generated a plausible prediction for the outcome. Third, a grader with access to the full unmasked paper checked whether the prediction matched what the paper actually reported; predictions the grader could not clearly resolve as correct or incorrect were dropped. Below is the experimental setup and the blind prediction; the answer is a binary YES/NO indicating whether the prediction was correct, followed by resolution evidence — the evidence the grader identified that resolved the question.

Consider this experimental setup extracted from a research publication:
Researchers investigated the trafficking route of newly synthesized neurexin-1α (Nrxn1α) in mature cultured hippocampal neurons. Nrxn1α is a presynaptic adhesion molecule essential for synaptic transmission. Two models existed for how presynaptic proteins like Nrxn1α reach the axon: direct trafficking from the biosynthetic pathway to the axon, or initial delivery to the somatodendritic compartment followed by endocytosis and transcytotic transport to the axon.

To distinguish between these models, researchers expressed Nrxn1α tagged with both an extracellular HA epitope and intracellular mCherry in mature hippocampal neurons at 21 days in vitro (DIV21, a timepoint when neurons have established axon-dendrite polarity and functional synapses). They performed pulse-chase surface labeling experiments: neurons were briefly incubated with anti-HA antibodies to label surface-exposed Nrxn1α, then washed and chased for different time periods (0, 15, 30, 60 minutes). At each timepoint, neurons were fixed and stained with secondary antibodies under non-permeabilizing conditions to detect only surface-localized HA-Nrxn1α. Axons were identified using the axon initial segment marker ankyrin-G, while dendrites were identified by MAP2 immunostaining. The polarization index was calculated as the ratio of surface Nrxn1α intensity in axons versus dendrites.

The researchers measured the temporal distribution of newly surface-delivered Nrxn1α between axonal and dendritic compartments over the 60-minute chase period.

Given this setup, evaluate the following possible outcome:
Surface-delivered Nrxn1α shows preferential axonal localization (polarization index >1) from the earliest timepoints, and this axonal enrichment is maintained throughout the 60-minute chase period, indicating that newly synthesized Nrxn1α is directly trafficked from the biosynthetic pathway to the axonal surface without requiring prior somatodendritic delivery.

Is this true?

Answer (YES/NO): NO